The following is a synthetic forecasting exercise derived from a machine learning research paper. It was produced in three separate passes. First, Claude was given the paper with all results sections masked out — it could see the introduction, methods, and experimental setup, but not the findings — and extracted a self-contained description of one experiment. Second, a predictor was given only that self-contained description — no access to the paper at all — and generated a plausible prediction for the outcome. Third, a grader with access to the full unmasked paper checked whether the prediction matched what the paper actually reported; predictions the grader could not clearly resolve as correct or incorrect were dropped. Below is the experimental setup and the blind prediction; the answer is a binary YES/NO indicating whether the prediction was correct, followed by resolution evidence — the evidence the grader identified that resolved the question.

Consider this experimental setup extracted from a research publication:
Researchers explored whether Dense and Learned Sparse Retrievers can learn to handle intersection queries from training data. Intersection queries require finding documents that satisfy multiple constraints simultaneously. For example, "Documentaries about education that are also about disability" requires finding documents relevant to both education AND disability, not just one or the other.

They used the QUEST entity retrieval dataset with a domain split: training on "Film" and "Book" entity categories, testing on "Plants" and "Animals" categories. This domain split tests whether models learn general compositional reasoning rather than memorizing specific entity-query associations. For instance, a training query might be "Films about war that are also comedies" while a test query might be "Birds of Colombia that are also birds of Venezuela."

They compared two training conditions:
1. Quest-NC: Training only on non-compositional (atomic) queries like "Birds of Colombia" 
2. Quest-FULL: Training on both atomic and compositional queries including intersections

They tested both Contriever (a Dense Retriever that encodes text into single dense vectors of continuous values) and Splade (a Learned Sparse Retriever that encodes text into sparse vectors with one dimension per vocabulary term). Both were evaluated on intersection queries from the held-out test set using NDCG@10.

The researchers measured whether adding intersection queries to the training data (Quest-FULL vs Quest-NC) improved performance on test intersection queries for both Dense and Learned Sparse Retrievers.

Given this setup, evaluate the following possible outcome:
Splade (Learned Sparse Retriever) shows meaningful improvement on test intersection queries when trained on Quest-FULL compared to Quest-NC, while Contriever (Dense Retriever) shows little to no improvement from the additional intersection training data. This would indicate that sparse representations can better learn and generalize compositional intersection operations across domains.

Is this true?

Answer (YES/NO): NO